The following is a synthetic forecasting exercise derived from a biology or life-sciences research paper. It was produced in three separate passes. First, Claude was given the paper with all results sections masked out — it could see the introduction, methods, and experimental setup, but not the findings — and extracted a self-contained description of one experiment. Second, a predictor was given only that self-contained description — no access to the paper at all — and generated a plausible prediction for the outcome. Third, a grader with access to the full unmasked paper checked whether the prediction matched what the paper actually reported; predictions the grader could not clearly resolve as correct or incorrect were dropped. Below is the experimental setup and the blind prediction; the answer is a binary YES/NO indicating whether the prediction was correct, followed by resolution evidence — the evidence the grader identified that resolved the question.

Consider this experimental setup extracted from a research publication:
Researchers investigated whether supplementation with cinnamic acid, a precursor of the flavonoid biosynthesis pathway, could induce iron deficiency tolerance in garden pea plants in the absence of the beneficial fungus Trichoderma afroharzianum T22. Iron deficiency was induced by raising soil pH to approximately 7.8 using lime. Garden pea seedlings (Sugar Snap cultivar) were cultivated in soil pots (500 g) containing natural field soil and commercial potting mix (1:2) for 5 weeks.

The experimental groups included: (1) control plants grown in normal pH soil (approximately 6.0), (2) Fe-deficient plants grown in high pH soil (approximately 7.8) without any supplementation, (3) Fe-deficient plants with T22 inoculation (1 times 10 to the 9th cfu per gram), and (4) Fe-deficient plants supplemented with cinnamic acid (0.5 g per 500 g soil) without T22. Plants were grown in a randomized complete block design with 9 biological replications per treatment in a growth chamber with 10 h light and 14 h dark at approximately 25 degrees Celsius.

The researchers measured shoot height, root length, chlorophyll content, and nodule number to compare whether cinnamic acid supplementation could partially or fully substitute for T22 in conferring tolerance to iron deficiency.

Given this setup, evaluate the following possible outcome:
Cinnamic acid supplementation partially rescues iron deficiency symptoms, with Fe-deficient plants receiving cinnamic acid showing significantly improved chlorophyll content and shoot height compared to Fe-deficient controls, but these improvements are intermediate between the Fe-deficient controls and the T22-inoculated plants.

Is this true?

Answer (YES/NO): NO